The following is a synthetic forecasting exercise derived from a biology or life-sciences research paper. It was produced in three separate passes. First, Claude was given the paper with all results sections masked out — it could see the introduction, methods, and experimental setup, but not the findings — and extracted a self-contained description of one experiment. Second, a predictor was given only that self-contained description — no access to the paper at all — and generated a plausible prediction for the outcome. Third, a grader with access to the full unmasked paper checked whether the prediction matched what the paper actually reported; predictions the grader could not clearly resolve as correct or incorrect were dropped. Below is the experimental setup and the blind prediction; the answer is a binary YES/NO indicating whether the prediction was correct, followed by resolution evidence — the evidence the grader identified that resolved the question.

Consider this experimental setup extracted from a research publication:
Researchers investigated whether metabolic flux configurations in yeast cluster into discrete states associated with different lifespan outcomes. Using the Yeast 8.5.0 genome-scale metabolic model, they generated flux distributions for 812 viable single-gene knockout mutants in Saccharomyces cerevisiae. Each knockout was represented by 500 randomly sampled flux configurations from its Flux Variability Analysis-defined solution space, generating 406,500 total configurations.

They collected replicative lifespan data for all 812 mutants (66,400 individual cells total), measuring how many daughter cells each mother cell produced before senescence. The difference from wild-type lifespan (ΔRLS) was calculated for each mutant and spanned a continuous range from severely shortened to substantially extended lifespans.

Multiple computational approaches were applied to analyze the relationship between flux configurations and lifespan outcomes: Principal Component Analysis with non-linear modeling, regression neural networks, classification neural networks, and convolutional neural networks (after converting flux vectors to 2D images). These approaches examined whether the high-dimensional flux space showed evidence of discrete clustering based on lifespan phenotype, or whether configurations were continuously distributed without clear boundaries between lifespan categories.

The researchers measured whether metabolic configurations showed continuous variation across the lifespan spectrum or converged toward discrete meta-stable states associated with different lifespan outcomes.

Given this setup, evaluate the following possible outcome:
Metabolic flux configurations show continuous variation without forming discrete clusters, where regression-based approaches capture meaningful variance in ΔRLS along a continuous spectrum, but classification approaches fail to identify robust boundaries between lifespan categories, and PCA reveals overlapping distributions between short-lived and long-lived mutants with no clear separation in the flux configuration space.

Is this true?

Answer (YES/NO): NO